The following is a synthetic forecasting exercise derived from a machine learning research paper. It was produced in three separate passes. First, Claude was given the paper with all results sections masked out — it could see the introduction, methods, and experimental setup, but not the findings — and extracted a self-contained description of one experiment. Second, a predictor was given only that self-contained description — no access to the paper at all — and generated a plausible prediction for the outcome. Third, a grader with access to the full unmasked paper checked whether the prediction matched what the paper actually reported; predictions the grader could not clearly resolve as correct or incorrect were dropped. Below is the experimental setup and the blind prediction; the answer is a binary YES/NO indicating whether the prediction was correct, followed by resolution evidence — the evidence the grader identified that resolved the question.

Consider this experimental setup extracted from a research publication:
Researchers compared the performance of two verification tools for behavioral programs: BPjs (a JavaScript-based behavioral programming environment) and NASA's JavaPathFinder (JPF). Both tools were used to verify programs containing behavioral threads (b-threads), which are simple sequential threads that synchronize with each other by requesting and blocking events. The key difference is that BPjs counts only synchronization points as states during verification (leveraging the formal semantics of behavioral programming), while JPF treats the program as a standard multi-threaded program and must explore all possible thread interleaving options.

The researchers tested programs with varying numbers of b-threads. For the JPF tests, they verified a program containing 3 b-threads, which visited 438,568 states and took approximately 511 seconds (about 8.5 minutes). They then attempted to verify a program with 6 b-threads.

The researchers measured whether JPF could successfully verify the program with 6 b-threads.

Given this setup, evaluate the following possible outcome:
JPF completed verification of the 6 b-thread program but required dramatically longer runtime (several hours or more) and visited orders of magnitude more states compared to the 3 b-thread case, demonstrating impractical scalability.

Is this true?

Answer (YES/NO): NO